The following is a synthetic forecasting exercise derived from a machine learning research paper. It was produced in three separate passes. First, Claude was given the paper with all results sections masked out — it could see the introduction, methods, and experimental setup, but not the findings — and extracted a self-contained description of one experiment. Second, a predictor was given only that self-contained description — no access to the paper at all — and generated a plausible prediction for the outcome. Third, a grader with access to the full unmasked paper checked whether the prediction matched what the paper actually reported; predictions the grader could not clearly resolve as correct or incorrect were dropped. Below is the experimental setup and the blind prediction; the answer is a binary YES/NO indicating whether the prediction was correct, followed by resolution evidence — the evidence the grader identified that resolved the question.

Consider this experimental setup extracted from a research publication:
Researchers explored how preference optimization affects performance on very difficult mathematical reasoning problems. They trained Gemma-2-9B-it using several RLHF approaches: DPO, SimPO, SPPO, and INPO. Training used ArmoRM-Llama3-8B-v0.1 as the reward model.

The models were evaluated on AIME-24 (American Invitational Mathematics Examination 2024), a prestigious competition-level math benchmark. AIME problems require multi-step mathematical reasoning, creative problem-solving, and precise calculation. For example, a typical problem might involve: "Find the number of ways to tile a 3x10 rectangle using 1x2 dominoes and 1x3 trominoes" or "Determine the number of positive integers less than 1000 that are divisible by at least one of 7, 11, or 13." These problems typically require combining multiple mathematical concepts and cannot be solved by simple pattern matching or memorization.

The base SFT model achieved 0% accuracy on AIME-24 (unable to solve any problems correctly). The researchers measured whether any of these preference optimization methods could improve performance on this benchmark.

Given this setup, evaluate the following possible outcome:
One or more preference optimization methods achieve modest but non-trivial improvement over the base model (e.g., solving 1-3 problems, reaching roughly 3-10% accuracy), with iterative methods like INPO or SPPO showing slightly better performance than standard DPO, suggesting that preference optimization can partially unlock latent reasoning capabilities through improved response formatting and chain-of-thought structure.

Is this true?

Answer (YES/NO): NO